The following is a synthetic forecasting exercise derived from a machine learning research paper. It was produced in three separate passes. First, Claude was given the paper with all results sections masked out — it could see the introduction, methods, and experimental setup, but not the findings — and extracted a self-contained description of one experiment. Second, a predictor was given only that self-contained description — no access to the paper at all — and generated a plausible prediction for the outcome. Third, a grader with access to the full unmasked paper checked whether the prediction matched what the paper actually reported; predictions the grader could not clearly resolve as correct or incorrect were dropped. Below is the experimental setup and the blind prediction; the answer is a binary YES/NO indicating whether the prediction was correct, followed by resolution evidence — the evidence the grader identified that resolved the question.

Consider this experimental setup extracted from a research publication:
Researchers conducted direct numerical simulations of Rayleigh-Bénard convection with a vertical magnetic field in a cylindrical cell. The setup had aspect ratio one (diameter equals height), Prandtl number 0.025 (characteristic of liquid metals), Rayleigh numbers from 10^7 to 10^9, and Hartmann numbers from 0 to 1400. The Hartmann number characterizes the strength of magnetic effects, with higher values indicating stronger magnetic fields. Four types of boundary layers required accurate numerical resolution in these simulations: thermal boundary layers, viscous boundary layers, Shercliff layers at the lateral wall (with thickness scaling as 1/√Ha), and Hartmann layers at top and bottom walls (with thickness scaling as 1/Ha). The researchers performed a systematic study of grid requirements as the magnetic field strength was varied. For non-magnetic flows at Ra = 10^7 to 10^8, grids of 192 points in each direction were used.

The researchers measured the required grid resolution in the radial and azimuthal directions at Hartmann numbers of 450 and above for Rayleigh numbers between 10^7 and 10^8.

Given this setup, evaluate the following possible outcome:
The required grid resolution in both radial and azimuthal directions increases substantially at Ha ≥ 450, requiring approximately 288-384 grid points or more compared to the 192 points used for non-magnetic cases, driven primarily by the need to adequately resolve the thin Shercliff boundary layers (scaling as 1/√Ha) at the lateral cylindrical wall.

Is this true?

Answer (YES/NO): NO